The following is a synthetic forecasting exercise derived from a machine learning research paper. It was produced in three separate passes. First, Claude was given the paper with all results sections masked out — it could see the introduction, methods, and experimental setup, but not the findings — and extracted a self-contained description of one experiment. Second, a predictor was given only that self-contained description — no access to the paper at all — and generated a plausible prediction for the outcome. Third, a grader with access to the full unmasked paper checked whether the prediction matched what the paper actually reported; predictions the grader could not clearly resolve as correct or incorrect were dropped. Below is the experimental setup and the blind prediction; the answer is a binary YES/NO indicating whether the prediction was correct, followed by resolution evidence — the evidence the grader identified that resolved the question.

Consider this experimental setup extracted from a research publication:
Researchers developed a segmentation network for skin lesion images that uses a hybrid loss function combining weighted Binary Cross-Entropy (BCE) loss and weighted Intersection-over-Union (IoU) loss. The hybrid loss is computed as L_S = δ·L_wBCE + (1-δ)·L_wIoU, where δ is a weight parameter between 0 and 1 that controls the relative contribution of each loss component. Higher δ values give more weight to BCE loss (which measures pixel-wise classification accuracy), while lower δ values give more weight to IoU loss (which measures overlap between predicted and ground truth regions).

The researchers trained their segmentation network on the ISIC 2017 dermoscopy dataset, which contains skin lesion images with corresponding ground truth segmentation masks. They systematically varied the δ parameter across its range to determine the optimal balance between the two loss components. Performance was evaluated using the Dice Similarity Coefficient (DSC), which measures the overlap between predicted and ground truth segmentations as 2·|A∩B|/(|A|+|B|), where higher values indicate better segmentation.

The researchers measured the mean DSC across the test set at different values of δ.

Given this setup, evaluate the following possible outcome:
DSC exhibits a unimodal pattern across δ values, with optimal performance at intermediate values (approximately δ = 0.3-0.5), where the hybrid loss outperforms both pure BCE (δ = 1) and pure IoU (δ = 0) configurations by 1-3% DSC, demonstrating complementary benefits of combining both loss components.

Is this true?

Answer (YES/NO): NO